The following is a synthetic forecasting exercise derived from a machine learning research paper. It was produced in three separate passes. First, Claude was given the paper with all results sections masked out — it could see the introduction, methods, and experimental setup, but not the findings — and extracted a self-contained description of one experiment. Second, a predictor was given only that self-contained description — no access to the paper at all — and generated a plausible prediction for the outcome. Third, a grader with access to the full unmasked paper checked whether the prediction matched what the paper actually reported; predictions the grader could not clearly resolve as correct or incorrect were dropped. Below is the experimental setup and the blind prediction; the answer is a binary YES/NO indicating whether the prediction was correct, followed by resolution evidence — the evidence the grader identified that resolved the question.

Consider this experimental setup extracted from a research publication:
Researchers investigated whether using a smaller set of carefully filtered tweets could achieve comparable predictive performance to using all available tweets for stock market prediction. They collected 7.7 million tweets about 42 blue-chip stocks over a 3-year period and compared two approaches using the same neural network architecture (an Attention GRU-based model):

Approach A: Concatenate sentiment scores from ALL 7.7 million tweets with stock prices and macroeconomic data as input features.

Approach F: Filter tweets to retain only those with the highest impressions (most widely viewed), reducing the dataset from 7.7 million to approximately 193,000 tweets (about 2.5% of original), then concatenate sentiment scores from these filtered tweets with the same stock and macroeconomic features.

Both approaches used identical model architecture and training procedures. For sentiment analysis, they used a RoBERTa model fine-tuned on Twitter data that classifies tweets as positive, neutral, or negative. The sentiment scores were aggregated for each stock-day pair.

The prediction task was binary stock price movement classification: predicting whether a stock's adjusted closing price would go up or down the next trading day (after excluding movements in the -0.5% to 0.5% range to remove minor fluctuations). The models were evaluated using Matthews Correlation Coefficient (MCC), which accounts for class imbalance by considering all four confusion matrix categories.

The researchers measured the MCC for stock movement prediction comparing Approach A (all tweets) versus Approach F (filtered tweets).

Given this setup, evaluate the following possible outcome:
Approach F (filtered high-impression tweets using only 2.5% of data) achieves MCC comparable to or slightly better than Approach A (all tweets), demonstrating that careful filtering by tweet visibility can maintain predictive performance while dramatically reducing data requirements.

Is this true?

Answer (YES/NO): YES